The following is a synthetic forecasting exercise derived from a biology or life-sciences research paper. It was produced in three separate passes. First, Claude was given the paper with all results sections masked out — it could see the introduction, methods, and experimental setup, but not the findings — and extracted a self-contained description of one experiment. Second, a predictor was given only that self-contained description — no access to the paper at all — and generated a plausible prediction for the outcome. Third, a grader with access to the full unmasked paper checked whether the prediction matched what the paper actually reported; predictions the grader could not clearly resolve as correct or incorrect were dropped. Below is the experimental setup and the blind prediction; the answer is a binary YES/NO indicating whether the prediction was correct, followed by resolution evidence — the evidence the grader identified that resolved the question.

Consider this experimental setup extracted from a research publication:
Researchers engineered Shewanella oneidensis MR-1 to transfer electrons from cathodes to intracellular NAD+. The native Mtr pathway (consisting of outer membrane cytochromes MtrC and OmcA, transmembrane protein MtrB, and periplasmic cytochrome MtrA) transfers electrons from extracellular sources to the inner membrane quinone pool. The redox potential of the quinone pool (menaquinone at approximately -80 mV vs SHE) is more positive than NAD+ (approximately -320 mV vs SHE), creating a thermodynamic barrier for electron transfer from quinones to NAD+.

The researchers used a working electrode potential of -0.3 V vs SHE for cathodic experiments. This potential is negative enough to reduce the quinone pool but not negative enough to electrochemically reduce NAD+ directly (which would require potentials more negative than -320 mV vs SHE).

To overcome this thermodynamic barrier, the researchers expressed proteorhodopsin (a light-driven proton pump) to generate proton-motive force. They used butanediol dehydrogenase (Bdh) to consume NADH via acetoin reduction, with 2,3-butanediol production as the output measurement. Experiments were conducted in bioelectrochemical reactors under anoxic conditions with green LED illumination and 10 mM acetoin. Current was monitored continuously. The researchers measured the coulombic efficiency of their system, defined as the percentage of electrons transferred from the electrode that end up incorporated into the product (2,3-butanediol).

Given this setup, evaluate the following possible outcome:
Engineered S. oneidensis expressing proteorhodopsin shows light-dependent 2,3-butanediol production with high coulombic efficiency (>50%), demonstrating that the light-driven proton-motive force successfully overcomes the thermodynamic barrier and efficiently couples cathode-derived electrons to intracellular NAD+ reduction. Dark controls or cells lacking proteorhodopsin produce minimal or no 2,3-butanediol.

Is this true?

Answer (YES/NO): NO